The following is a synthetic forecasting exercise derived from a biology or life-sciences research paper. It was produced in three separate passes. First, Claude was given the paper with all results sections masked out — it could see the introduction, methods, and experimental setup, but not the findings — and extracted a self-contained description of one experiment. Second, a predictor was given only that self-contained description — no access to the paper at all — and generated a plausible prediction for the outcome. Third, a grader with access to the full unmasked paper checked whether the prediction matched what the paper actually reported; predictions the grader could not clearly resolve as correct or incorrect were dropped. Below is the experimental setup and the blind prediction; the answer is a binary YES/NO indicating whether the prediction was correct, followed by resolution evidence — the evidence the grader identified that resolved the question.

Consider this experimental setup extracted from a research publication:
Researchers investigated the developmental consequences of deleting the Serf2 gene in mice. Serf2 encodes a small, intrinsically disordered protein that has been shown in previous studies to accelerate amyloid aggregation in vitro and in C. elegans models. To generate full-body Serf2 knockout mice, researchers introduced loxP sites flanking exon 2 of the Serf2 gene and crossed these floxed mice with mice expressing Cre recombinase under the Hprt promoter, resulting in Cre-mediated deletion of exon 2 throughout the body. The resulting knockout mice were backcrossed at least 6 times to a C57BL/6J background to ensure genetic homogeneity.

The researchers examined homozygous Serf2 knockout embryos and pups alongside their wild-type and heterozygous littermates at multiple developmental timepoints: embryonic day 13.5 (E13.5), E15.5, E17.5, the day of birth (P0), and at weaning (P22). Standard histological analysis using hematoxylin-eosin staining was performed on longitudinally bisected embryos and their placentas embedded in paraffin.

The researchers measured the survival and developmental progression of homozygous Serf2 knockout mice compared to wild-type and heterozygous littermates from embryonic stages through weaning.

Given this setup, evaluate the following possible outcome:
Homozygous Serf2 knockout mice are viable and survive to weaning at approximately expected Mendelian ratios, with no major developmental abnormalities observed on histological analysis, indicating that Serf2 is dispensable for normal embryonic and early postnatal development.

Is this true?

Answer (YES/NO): NO